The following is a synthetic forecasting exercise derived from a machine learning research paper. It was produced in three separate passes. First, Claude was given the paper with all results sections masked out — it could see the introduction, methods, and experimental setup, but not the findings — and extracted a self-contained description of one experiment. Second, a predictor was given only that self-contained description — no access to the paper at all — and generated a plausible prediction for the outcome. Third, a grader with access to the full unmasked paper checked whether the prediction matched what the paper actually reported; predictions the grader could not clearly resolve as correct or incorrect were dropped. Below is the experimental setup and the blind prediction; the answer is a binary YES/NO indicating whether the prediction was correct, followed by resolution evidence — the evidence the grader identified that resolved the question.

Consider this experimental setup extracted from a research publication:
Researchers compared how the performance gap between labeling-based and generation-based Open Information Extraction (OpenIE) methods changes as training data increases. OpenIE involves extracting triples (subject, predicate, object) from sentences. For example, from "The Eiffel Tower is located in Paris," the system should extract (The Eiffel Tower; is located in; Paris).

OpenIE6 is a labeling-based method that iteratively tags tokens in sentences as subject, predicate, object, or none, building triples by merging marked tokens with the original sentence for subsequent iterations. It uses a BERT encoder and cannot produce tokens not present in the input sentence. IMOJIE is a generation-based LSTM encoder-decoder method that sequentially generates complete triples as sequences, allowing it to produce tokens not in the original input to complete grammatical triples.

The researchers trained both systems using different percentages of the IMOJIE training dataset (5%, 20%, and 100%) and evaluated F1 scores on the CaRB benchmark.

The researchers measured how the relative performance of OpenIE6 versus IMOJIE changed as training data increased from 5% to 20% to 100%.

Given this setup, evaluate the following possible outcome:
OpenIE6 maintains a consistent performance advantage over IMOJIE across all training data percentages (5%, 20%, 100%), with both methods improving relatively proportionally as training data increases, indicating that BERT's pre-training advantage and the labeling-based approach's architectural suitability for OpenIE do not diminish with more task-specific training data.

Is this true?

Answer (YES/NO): NO